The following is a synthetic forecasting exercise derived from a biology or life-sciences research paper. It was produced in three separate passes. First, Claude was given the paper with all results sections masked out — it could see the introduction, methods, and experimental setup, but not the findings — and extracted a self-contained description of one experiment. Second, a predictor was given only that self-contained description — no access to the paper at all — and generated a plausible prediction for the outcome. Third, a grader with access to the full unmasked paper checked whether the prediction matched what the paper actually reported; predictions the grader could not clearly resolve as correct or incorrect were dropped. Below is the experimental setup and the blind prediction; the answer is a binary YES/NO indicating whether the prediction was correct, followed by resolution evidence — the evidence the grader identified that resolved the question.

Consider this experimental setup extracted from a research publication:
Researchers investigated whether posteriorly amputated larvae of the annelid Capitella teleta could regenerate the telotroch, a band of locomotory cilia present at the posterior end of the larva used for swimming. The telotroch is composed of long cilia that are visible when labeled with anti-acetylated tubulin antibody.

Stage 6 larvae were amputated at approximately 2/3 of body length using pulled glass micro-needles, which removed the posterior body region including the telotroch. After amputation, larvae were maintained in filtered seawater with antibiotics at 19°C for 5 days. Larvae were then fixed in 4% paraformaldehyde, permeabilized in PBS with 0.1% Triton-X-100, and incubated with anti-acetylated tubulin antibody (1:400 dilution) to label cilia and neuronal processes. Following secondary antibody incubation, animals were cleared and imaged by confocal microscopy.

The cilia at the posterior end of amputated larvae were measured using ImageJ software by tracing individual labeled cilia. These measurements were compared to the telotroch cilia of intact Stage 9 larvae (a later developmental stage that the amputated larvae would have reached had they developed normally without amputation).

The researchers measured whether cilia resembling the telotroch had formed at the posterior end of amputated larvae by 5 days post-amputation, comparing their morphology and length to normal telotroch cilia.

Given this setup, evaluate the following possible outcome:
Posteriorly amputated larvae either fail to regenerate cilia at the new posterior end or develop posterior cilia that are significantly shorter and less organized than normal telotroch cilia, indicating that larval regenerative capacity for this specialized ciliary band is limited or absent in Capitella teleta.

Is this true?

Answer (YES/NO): NO